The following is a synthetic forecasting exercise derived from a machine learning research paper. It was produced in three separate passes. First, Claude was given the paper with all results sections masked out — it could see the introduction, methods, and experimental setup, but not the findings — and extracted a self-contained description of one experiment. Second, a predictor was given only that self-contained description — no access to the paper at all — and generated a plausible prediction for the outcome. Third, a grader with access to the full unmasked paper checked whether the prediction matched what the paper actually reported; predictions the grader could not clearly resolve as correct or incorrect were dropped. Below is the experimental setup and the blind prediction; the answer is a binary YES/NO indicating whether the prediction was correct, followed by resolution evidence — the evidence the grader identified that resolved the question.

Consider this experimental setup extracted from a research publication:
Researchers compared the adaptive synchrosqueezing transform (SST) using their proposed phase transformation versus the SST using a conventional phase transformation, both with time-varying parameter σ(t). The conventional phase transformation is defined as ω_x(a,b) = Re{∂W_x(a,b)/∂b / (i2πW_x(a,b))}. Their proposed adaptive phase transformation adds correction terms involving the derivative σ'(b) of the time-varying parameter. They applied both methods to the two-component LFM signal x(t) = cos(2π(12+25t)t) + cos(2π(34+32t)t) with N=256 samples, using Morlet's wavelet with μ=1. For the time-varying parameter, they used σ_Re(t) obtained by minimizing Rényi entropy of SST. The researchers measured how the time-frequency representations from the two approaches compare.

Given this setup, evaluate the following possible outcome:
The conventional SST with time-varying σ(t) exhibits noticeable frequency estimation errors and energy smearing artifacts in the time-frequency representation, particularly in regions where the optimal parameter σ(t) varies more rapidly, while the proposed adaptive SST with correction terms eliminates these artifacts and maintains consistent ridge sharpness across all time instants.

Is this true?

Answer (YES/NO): NO